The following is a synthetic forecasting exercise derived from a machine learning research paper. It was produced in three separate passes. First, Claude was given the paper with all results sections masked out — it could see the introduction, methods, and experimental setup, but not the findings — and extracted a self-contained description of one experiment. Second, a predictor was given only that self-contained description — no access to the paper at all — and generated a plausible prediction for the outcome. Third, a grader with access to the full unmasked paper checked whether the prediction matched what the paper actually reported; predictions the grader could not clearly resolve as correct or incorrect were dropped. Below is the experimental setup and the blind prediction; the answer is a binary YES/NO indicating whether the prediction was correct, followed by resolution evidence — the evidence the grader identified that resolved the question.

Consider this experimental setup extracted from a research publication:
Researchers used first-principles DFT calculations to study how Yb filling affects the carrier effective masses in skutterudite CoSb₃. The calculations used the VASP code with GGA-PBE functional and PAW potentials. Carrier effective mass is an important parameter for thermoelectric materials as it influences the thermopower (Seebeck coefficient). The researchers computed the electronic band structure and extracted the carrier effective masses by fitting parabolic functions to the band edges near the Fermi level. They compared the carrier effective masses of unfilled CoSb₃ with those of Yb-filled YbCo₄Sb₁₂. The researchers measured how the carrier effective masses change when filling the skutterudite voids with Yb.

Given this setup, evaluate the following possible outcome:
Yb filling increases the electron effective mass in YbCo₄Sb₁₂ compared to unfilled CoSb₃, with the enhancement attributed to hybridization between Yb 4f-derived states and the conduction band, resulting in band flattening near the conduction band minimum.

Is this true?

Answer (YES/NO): NO